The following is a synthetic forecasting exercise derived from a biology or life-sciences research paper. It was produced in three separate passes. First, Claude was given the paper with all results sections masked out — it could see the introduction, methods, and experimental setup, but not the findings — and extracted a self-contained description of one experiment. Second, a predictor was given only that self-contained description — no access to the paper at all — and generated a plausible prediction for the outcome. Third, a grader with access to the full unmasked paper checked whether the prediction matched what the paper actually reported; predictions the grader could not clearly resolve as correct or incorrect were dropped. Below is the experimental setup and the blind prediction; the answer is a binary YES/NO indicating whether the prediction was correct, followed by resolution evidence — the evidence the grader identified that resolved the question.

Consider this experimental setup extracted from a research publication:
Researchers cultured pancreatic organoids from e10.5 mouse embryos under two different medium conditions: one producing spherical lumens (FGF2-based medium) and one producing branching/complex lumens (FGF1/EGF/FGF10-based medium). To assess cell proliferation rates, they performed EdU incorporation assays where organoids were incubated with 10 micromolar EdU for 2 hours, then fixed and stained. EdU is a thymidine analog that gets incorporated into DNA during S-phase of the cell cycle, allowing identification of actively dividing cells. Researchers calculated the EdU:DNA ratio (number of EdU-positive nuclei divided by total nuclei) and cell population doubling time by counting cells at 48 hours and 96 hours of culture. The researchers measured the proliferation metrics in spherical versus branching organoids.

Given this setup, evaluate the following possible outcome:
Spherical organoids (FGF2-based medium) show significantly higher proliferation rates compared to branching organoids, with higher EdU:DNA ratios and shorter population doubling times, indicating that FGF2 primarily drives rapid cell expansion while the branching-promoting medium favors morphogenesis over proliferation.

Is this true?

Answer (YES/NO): NO